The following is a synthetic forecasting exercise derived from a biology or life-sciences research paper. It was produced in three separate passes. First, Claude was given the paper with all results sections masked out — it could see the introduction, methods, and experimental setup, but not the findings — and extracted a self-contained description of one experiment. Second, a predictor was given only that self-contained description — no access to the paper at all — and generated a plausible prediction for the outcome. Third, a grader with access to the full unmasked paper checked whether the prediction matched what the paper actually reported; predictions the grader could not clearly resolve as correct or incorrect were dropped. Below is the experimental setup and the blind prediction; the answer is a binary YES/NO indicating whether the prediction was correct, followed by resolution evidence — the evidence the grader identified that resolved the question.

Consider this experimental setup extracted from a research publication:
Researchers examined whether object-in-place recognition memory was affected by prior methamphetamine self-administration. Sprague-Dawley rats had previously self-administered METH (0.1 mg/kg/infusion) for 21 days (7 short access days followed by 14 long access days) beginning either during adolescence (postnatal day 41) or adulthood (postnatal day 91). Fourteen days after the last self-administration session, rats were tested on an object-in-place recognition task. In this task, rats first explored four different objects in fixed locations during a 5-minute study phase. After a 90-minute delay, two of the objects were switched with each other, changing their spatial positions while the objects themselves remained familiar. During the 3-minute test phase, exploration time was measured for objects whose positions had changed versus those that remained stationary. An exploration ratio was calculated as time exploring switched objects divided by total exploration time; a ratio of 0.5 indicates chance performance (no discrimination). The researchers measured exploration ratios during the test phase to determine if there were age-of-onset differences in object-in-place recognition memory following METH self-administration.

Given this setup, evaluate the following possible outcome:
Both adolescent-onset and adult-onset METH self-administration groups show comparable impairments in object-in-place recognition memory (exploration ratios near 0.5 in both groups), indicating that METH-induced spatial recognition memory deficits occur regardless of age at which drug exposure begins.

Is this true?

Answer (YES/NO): NO